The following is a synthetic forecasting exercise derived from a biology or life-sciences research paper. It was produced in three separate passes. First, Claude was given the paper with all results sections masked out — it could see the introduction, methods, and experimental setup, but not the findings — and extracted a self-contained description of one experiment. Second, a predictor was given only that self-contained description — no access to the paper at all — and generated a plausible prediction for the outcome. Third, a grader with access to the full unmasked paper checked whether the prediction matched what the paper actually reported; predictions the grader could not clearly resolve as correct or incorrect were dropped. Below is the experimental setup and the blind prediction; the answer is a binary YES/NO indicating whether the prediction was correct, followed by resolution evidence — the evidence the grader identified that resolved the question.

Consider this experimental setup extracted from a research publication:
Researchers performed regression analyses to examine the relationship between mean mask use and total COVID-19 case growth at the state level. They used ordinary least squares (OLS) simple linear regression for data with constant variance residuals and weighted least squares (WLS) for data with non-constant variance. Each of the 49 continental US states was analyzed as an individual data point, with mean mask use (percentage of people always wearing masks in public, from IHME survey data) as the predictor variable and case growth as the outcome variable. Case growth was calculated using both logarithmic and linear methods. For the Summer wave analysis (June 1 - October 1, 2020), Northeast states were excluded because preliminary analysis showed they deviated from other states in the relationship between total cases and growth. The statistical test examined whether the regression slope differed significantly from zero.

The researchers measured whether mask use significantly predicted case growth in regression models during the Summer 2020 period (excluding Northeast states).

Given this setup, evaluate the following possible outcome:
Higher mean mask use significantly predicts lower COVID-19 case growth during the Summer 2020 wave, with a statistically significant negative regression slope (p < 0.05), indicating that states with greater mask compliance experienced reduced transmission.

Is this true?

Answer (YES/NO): NO